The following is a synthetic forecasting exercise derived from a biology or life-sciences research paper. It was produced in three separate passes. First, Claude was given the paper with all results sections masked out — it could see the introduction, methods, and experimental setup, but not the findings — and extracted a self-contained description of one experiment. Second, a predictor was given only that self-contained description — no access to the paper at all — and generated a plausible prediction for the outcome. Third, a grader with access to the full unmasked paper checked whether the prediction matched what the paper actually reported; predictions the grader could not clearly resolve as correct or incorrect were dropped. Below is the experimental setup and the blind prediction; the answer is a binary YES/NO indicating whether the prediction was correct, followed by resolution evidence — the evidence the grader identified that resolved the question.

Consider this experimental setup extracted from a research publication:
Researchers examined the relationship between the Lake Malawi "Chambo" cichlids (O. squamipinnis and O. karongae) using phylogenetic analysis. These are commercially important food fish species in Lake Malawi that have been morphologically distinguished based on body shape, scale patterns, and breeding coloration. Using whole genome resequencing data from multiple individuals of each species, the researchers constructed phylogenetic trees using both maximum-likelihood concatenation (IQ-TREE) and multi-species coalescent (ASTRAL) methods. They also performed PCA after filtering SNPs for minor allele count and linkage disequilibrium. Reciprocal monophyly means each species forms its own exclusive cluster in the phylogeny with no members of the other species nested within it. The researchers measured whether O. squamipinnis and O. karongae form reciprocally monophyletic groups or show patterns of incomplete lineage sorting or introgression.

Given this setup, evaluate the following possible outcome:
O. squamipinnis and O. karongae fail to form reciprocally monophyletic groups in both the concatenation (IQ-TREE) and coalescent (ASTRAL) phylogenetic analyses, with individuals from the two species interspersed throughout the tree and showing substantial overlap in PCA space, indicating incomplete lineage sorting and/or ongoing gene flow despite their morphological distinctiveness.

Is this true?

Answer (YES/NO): YES